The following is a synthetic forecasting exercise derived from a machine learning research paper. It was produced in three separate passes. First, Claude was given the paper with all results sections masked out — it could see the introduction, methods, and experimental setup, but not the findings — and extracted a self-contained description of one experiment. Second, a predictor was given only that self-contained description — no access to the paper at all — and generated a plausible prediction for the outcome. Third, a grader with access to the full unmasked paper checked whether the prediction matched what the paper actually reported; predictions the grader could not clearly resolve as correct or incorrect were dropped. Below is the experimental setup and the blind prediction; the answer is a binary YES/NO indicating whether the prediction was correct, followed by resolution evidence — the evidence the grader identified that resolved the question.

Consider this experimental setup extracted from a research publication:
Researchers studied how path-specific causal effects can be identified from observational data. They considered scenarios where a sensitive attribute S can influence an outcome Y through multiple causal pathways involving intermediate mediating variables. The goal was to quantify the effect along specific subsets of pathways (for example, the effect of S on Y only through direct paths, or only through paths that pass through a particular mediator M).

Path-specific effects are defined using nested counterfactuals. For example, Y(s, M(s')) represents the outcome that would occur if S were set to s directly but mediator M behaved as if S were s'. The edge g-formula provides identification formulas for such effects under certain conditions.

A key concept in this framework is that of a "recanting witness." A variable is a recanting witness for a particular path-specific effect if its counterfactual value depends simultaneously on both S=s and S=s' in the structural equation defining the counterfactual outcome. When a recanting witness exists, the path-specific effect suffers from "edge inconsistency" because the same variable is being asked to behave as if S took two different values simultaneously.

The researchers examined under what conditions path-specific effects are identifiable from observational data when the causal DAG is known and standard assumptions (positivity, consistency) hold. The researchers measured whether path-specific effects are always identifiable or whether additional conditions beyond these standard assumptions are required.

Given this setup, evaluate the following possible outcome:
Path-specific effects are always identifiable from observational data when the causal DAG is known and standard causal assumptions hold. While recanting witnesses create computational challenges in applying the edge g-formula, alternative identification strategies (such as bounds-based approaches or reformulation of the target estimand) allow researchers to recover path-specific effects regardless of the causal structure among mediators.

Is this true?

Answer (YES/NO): NO